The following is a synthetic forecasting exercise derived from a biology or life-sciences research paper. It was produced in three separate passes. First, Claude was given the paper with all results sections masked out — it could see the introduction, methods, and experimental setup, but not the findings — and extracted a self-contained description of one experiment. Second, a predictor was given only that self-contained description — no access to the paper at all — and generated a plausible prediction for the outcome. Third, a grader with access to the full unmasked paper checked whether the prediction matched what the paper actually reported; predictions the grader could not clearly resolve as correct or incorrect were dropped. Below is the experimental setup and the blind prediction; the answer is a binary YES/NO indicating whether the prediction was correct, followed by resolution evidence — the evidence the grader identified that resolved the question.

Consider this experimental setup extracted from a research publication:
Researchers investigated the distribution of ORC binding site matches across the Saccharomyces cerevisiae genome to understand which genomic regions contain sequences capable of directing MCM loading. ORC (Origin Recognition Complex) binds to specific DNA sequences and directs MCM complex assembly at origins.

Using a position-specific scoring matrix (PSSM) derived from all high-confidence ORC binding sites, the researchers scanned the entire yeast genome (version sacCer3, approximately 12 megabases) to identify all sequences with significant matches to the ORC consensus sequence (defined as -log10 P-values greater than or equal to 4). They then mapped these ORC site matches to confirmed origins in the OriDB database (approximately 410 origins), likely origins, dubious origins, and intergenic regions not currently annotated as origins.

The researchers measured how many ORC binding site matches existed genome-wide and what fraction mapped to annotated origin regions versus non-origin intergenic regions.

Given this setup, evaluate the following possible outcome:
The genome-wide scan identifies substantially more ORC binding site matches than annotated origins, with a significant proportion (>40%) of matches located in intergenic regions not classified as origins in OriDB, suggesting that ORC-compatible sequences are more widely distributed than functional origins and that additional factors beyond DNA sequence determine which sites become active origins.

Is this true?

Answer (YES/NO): YES